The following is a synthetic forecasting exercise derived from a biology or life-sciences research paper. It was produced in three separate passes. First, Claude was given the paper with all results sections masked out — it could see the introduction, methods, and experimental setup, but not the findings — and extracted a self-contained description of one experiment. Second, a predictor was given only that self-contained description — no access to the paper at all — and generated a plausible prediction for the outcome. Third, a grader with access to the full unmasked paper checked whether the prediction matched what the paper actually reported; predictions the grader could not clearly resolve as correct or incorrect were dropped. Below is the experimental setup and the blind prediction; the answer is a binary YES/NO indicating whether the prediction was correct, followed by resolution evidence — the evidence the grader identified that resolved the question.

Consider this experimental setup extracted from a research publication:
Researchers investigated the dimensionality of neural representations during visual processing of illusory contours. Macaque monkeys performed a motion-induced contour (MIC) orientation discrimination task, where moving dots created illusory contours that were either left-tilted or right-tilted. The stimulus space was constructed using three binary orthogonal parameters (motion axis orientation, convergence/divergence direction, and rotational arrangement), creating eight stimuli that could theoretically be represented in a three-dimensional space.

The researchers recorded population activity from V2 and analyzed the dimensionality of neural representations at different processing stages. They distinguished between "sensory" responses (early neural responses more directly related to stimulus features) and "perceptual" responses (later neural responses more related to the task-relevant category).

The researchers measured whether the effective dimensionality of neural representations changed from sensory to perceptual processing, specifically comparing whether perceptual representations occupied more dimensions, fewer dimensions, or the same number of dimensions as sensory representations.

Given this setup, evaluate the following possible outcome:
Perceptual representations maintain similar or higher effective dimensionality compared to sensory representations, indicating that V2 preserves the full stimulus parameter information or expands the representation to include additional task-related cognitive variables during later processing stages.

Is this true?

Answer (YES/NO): NO